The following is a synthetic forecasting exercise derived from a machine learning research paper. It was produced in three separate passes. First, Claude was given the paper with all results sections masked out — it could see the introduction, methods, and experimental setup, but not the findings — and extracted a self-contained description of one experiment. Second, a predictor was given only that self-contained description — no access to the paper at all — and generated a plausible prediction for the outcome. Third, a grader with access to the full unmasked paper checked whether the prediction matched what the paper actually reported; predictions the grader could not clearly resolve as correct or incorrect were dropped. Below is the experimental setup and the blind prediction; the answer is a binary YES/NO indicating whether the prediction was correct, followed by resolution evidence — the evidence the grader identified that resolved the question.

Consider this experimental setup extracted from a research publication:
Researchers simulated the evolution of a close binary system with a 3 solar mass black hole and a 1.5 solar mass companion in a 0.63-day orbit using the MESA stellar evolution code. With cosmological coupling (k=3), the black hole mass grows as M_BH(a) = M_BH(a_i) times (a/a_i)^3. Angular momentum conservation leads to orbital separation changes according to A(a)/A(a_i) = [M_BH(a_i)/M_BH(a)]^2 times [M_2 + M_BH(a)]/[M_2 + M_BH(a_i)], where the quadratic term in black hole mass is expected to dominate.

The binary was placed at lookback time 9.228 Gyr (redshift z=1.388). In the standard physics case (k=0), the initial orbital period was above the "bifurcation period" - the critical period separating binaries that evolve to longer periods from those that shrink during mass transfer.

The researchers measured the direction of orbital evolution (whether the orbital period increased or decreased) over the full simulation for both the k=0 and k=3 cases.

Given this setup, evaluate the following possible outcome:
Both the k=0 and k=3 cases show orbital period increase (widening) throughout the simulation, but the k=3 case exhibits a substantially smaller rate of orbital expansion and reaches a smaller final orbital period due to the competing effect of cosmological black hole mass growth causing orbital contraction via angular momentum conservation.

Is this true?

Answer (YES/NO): NO